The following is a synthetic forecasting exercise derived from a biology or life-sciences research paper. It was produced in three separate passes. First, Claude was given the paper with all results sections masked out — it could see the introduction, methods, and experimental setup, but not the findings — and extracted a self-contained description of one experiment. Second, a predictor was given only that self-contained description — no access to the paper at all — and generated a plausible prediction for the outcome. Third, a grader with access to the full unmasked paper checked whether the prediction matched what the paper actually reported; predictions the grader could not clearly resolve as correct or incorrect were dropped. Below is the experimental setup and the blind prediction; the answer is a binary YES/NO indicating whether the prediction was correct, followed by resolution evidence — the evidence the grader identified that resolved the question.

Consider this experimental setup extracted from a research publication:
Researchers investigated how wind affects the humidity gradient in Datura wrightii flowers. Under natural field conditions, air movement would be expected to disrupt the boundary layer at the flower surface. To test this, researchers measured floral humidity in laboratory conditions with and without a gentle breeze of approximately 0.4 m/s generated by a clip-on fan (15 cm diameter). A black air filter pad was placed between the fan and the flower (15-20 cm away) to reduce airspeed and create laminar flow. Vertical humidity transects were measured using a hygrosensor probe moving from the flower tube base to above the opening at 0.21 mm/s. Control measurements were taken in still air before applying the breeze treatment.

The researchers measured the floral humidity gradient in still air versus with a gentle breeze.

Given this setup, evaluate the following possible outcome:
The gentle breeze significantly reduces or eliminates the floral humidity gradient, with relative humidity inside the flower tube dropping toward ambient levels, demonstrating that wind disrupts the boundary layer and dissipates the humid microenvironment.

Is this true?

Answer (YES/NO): NO